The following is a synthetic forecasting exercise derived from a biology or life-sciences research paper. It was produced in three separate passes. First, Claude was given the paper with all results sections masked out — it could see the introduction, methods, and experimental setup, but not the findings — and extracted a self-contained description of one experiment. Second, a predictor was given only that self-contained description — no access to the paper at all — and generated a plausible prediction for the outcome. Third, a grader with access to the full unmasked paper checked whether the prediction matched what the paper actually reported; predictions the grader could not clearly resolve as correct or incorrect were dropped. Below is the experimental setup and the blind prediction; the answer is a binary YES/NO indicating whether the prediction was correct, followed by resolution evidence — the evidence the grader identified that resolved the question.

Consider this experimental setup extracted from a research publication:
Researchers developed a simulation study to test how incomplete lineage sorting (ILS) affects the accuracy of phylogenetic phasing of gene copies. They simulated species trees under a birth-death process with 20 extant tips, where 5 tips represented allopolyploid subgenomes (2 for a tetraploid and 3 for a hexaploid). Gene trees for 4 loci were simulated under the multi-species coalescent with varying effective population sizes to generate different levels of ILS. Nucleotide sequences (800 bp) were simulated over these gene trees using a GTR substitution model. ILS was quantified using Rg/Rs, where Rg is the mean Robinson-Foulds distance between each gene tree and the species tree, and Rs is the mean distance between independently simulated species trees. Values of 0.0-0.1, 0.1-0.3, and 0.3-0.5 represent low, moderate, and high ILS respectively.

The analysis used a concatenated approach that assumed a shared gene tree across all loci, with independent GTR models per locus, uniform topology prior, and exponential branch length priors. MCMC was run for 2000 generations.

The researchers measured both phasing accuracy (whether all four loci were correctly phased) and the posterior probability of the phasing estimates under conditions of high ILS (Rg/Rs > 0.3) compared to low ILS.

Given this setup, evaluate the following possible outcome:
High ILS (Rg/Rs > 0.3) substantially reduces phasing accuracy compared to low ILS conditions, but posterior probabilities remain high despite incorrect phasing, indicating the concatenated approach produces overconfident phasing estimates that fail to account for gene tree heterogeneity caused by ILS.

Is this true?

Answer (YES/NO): NO